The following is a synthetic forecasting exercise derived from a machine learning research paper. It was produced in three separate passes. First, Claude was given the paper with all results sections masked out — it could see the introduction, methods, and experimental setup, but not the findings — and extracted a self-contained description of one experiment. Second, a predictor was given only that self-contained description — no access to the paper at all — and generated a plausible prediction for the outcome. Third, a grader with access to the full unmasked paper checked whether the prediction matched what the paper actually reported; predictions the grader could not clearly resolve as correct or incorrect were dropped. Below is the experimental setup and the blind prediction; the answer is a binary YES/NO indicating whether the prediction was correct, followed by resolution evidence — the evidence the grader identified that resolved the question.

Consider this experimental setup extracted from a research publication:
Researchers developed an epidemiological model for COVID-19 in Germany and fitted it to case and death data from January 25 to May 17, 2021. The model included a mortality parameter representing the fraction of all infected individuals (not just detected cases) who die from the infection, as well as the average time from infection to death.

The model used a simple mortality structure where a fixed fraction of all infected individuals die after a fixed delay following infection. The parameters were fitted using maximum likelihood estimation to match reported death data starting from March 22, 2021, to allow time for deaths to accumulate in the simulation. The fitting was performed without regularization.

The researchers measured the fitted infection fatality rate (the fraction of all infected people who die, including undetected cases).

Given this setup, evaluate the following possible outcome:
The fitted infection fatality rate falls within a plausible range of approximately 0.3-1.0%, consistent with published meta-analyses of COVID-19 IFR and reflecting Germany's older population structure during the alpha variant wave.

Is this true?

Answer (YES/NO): YES